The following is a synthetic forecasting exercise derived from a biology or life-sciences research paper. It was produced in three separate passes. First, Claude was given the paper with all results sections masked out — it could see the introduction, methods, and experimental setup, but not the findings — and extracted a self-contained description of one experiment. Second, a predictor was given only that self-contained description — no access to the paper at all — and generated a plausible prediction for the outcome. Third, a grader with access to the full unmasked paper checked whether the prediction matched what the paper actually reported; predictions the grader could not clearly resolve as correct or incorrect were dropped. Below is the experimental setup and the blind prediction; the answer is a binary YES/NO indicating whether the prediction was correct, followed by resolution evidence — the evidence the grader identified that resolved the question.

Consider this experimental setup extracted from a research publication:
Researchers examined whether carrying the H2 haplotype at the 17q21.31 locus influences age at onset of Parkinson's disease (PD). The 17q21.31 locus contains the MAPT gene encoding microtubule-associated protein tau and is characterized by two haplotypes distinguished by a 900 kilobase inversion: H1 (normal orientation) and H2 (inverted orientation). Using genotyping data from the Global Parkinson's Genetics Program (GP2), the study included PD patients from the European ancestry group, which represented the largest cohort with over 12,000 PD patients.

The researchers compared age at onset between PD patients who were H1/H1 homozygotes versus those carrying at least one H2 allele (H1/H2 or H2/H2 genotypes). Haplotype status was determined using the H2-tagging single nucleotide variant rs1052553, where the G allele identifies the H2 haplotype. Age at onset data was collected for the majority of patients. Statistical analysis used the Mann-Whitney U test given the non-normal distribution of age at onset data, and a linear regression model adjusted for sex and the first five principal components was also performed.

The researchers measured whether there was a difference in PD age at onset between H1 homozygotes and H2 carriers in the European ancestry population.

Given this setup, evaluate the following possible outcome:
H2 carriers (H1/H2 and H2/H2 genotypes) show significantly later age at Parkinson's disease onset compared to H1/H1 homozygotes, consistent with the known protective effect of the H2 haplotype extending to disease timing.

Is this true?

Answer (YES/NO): NO